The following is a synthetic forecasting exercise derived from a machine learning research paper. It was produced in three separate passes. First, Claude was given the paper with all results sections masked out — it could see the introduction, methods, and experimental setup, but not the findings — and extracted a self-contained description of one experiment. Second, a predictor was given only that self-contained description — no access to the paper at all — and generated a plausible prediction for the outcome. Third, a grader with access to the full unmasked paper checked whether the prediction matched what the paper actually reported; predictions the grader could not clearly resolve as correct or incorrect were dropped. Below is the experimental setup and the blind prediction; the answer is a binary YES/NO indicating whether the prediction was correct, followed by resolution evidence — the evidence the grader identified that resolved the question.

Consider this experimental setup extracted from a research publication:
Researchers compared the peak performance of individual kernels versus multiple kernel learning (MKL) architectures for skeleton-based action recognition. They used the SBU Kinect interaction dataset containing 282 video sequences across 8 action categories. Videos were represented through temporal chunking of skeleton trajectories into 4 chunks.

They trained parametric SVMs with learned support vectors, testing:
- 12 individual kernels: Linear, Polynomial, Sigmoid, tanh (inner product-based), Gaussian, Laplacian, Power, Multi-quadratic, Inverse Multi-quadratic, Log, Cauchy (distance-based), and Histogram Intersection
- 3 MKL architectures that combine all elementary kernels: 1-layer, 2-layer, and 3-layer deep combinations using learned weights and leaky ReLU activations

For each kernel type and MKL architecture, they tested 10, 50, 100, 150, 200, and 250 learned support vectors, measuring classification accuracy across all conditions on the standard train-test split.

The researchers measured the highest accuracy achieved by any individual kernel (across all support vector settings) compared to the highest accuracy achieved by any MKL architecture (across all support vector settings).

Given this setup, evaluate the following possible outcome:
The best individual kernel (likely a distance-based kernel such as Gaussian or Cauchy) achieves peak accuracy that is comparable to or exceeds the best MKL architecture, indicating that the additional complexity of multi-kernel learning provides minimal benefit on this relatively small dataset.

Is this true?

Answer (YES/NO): NO